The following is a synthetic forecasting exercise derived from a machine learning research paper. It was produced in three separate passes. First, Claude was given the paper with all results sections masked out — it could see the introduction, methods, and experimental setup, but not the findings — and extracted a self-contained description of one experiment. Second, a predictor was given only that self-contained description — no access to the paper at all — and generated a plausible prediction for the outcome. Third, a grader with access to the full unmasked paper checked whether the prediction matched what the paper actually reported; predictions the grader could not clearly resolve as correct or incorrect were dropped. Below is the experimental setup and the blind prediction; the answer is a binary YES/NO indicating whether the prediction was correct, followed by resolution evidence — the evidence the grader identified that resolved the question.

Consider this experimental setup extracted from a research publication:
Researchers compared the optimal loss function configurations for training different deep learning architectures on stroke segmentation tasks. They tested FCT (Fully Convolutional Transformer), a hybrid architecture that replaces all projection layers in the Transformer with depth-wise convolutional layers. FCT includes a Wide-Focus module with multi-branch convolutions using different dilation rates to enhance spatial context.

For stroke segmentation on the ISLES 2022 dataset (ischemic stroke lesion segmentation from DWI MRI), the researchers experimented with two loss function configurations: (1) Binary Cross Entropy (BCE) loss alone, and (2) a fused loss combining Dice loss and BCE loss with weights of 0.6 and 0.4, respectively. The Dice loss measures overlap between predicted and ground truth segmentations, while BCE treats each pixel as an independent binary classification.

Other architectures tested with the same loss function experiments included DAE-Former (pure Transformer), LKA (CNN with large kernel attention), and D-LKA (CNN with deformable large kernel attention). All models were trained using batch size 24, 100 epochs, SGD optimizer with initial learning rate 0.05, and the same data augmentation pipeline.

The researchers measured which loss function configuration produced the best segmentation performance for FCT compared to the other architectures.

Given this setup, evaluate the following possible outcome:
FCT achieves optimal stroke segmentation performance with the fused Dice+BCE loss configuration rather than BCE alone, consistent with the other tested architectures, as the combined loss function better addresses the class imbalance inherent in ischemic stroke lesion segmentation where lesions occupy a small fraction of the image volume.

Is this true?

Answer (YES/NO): NO